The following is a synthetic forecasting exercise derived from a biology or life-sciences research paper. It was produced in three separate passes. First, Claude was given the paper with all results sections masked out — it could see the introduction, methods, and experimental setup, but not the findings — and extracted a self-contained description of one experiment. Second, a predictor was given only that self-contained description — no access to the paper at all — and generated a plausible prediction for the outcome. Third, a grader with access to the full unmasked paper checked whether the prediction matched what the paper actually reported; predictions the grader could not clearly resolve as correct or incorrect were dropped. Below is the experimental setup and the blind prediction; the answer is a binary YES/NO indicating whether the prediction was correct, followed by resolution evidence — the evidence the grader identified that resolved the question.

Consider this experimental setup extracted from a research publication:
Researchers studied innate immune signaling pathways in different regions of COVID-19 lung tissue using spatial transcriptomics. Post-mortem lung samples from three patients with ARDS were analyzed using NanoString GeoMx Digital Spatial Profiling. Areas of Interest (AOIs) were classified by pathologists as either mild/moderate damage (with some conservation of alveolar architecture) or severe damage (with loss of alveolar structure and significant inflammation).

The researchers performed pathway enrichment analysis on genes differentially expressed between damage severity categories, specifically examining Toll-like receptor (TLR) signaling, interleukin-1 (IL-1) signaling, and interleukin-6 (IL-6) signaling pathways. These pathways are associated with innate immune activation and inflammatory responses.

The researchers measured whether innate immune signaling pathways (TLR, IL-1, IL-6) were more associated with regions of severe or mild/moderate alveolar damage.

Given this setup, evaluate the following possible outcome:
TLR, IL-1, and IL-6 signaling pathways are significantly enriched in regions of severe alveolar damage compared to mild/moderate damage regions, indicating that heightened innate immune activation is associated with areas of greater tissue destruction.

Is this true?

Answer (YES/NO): NO